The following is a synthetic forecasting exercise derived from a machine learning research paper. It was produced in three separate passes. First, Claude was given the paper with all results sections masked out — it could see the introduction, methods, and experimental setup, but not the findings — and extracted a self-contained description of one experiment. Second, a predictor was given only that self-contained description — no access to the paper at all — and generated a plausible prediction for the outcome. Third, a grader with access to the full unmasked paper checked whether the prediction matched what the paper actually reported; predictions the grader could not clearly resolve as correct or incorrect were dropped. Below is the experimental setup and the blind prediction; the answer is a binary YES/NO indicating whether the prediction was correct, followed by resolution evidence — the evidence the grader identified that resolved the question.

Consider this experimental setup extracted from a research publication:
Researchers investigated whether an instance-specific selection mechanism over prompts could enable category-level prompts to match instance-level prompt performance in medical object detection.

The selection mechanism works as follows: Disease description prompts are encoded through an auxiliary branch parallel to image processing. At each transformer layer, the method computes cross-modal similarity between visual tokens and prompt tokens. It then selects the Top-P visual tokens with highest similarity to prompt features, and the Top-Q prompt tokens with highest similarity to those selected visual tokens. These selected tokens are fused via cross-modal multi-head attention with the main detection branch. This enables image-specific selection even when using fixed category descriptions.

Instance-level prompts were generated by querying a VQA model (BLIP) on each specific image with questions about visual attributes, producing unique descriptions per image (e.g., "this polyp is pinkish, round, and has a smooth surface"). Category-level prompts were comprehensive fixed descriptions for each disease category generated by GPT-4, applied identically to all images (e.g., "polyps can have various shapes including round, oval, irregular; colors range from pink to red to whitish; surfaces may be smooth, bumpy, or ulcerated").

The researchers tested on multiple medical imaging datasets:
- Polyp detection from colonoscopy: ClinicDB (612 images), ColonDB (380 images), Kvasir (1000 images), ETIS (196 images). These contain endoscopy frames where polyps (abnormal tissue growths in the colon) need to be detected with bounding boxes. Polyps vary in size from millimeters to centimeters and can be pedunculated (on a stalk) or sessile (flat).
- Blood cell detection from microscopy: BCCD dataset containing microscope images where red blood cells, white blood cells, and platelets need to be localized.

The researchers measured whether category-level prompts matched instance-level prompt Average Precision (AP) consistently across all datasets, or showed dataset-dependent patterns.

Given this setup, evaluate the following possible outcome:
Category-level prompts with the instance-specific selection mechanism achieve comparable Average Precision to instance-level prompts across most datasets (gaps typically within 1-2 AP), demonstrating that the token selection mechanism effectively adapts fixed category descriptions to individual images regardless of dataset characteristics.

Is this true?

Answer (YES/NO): NO